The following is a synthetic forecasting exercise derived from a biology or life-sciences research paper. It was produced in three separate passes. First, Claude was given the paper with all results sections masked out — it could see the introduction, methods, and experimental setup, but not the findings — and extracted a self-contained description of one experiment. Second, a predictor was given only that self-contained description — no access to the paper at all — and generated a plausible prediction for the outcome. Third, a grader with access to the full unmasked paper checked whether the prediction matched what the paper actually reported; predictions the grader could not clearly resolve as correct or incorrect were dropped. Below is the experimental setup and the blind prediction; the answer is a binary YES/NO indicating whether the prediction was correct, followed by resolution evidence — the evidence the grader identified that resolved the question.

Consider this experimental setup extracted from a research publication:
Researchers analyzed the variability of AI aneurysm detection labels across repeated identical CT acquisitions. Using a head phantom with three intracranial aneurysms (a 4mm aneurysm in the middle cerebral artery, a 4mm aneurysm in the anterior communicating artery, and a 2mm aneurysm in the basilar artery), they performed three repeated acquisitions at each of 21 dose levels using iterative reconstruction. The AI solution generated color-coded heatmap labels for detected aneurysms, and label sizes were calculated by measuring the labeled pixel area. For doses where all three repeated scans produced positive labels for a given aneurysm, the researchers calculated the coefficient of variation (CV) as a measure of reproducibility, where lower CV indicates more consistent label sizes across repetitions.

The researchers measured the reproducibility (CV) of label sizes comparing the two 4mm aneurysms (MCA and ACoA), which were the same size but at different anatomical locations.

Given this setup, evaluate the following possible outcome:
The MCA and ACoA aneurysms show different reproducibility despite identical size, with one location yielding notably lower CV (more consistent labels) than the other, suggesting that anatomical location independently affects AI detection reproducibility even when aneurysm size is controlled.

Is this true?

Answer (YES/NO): YES